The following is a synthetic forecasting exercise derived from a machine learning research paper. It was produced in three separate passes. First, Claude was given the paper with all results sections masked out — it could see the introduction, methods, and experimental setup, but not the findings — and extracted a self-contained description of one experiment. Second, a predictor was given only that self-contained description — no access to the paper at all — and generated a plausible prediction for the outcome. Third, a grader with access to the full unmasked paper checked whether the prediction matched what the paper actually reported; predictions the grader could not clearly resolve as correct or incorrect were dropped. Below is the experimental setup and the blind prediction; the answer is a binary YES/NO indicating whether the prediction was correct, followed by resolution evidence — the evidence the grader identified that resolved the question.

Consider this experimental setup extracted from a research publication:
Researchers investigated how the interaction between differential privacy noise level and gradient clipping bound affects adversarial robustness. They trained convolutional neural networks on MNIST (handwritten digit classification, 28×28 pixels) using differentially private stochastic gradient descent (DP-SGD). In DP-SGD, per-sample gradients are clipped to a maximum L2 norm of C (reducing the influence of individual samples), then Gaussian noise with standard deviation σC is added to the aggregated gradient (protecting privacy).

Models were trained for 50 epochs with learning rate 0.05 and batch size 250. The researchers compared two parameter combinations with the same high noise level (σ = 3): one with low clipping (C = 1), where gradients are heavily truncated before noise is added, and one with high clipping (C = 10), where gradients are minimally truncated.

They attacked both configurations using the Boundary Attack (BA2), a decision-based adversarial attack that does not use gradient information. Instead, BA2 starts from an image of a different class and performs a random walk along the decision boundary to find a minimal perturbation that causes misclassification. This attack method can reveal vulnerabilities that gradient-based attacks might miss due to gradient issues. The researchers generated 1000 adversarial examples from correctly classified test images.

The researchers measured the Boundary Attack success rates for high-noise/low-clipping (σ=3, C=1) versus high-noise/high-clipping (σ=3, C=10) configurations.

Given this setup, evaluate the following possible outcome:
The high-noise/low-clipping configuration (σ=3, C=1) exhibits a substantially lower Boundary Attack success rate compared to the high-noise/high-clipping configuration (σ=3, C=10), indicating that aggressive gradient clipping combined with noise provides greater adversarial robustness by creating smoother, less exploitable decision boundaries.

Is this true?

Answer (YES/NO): YES